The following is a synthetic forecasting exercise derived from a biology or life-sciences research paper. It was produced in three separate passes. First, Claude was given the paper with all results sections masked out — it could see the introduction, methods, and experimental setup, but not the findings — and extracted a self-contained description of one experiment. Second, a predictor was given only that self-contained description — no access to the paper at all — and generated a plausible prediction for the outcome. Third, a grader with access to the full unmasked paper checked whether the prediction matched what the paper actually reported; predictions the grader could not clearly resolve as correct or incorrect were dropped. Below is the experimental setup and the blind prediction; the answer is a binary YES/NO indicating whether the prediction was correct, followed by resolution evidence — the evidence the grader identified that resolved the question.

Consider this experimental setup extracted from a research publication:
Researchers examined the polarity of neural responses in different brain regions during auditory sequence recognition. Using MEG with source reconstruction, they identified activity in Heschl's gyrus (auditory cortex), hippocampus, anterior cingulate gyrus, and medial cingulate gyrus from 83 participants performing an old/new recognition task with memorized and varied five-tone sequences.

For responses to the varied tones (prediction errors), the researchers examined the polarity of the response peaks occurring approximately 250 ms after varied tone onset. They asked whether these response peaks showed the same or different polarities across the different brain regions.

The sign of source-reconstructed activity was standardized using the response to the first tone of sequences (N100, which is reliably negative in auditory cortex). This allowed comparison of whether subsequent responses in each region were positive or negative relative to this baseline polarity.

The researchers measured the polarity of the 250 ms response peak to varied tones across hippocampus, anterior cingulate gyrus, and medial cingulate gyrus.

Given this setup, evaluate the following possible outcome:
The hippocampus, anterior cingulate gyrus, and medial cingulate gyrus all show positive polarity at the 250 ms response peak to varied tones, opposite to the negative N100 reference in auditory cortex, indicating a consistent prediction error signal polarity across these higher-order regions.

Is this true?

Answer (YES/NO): NO